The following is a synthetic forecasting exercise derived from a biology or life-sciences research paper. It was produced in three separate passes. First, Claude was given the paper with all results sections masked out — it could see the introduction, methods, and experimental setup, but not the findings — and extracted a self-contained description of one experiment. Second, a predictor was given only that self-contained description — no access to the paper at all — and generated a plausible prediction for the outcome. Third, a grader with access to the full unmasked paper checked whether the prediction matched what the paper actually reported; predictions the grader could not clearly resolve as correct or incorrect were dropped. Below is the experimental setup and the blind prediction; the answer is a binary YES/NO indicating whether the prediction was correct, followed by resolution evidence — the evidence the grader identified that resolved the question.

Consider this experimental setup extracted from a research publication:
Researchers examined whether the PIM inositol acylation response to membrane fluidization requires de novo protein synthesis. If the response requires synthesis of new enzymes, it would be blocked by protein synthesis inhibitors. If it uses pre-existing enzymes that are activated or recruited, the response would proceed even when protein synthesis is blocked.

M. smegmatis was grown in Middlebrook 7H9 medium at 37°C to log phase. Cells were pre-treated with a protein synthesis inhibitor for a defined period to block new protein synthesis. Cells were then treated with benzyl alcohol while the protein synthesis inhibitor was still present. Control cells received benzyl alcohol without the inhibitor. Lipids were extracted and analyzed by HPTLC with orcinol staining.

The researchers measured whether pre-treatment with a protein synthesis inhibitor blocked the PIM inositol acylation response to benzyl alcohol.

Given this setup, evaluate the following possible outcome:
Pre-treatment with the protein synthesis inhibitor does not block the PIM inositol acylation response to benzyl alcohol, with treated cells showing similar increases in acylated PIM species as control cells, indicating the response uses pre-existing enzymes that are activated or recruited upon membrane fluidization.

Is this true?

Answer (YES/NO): YES